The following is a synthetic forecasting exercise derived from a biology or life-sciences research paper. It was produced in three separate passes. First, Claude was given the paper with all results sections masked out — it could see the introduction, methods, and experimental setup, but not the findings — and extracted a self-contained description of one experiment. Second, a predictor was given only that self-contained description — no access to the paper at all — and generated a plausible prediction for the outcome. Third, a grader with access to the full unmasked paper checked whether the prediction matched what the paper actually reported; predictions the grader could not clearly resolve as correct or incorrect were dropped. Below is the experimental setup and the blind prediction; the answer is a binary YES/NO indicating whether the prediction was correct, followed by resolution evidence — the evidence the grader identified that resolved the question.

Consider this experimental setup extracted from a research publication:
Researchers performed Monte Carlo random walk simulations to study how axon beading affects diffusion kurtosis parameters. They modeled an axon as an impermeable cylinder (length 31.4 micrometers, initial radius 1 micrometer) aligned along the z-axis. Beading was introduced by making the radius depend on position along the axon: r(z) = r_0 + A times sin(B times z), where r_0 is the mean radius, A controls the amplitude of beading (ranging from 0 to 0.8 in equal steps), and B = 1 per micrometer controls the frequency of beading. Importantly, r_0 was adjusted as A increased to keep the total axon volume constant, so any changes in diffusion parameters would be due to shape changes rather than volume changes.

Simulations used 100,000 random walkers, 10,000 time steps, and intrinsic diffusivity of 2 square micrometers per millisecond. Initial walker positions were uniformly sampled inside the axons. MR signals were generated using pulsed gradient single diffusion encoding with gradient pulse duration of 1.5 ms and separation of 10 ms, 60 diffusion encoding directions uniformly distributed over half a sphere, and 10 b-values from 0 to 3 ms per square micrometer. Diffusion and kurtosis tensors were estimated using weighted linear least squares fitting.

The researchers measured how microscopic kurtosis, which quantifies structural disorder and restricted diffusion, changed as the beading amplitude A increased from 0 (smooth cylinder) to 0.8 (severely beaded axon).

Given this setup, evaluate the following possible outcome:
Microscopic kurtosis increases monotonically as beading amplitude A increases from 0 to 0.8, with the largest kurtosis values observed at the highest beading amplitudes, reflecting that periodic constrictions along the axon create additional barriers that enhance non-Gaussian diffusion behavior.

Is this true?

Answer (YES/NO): YES